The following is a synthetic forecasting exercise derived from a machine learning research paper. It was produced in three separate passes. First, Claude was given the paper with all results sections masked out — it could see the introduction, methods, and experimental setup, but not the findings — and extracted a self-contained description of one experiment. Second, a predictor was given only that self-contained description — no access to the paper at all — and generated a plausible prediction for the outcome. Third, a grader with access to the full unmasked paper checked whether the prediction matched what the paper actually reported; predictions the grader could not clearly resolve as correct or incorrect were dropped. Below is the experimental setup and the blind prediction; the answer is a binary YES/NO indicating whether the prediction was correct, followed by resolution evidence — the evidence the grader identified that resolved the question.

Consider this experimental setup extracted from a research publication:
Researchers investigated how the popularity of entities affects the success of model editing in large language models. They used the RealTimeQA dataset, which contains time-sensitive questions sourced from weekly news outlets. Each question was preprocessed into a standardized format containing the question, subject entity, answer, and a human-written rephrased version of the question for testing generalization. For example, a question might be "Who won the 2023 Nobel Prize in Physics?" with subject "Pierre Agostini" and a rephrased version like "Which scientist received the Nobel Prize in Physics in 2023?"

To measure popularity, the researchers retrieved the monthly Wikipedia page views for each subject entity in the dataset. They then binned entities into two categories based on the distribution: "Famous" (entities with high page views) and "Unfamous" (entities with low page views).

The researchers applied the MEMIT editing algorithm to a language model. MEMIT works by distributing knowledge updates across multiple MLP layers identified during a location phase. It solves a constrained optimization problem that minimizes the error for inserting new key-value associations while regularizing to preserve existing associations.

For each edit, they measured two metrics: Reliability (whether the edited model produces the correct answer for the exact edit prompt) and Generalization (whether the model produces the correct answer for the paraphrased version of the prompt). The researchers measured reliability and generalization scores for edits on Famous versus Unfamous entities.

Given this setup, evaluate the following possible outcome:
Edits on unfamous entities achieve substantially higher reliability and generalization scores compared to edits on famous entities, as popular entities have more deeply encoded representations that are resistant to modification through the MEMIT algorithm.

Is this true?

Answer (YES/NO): NO